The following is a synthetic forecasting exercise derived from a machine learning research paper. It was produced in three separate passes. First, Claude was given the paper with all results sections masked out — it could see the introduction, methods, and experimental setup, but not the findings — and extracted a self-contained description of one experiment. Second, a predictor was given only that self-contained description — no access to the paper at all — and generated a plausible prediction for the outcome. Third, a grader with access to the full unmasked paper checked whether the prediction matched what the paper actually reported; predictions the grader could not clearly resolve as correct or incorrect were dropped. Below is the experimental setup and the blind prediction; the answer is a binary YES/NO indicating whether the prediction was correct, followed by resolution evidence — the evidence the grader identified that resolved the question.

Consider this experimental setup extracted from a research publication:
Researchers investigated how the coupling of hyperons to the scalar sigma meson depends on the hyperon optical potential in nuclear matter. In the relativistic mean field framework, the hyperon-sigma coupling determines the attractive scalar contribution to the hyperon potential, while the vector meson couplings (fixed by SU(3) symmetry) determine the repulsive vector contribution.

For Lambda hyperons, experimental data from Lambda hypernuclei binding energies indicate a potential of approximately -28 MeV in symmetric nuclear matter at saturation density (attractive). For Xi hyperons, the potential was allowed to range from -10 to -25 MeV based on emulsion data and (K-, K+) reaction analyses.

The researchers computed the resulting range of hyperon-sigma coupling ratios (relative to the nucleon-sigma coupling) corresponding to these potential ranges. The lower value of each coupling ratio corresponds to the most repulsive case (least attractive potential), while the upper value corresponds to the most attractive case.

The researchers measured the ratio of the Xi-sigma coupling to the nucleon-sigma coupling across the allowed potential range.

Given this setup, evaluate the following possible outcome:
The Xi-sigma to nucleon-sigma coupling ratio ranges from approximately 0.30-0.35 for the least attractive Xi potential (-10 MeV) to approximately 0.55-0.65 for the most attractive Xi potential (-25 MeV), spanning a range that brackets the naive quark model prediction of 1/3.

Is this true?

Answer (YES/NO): NO